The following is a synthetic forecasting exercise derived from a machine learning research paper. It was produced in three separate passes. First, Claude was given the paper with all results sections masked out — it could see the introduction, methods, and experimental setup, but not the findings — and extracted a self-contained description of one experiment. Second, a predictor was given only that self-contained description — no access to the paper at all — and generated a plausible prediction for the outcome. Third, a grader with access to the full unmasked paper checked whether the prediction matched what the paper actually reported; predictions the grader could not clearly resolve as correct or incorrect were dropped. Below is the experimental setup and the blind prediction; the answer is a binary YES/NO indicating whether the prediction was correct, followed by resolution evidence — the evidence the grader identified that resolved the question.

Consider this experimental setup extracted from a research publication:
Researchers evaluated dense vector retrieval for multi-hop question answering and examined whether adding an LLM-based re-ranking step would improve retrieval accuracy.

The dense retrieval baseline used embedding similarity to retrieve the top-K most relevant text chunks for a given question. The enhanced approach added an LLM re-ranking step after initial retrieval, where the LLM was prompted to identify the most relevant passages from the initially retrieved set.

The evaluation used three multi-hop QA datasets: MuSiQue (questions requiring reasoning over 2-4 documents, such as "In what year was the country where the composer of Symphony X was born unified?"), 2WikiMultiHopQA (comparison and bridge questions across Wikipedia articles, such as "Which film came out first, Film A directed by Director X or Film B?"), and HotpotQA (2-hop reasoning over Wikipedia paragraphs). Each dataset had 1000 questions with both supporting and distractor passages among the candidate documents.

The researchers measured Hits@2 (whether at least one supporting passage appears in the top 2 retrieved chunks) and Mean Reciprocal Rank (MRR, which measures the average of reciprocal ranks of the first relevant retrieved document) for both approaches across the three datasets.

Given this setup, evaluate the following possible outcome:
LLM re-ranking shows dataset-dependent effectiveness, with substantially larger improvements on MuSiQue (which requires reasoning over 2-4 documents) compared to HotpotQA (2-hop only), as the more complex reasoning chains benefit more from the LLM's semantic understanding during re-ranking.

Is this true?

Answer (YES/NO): NO